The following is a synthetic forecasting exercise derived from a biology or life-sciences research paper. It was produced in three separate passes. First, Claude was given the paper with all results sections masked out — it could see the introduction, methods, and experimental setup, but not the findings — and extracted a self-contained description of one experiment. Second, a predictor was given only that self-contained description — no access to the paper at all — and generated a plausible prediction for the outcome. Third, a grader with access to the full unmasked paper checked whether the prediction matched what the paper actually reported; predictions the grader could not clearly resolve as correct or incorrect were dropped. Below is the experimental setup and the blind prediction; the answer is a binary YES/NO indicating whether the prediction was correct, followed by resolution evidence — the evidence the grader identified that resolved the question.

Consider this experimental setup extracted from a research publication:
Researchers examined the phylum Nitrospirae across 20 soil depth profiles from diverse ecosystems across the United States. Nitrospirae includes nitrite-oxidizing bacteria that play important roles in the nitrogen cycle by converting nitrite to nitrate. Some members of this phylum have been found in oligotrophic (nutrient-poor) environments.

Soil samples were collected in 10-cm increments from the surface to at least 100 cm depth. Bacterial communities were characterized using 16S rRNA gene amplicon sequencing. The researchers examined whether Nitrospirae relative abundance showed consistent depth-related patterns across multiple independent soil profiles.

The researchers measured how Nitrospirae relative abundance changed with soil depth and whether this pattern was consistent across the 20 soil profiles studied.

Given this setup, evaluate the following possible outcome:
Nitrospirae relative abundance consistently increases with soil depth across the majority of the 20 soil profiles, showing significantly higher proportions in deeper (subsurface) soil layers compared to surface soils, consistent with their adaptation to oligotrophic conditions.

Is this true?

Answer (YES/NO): YES